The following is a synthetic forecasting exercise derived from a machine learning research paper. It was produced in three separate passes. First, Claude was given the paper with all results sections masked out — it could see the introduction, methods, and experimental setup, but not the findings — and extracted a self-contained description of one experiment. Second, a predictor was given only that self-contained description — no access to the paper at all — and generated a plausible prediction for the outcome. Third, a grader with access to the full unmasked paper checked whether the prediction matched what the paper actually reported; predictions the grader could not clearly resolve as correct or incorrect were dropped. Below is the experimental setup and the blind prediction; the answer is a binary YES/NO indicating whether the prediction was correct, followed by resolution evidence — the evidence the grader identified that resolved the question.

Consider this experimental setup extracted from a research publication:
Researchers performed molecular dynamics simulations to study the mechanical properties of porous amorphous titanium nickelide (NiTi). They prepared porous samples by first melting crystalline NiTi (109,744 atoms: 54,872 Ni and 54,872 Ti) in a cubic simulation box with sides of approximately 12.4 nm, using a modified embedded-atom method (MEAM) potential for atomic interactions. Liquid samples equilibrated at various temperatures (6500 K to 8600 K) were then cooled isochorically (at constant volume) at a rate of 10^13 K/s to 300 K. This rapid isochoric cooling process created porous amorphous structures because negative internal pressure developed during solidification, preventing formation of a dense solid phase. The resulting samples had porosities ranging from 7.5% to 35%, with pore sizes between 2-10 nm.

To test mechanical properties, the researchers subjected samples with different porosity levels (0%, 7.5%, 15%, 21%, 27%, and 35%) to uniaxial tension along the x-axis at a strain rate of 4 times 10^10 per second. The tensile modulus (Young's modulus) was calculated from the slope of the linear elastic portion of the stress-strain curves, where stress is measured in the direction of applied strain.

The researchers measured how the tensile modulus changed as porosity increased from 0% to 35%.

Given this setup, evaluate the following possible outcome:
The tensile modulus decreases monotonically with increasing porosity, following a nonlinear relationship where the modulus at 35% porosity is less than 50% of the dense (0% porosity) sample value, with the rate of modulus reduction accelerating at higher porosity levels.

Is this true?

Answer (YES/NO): NO